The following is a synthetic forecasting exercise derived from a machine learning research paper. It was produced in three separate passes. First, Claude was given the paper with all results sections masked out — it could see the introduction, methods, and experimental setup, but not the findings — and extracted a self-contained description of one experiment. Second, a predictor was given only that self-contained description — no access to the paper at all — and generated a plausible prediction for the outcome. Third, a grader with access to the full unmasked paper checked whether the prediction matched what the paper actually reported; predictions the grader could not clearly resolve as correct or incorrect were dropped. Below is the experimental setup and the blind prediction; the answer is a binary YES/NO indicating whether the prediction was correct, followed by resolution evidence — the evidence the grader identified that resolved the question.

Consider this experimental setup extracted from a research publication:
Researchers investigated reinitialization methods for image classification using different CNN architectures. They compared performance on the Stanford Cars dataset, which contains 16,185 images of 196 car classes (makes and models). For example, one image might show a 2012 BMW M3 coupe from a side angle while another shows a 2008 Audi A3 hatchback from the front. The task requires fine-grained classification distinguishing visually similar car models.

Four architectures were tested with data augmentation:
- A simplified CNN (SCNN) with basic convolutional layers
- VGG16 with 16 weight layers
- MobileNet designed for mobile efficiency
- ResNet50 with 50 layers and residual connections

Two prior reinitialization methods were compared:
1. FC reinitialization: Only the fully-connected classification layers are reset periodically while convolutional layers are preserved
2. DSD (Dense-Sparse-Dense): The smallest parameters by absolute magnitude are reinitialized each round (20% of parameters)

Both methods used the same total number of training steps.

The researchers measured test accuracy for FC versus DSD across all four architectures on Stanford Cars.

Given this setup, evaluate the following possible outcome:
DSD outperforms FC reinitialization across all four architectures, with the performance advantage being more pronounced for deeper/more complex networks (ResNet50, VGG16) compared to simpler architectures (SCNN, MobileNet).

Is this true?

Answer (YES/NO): NO